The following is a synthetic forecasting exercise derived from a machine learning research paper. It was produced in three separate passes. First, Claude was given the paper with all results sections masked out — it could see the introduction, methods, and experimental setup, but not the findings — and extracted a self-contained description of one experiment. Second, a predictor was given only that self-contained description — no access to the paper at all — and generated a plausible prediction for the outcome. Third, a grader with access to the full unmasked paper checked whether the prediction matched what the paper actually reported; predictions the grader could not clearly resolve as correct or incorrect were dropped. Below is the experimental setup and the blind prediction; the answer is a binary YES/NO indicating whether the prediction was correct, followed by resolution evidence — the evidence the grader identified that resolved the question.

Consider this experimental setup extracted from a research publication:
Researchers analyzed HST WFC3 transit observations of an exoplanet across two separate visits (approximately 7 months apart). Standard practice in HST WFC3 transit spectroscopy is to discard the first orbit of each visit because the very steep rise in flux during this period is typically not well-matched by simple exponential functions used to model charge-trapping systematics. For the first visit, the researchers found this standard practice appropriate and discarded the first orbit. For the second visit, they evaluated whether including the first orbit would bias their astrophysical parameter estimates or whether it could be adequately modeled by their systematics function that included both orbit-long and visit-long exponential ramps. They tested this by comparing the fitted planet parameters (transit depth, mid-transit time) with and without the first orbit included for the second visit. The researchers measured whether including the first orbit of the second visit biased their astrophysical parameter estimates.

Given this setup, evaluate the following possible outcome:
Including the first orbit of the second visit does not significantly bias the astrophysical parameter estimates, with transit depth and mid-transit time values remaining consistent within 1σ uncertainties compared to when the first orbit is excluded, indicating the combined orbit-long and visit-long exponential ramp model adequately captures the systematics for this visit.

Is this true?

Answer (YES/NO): YES